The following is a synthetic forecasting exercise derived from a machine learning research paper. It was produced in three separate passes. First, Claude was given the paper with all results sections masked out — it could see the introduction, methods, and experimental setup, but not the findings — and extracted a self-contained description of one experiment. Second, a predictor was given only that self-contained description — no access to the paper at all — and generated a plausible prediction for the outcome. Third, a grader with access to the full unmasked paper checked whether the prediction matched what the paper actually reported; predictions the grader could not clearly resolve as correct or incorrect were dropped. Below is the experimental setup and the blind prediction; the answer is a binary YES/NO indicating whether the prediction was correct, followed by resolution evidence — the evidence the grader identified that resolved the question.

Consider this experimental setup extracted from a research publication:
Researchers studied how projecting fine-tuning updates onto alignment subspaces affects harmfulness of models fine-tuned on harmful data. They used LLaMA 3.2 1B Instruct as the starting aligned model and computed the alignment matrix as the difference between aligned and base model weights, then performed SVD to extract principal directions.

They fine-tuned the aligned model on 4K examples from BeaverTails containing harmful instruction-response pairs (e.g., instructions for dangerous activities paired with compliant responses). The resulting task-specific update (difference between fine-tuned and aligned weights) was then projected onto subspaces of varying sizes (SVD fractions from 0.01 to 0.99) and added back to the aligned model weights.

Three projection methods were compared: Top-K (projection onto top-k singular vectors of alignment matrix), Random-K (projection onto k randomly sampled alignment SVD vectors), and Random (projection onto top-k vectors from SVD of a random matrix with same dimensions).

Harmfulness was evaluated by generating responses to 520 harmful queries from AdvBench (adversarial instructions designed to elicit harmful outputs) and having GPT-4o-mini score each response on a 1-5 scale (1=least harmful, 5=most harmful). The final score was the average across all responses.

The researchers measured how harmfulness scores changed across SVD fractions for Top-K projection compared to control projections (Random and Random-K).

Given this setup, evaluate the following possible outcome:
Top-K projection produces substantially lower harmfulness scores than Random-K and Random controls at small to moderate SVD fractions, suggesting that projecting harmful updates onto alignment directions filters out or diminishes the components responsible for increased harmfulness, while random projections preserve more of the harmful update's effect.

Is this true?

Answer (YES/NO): NO